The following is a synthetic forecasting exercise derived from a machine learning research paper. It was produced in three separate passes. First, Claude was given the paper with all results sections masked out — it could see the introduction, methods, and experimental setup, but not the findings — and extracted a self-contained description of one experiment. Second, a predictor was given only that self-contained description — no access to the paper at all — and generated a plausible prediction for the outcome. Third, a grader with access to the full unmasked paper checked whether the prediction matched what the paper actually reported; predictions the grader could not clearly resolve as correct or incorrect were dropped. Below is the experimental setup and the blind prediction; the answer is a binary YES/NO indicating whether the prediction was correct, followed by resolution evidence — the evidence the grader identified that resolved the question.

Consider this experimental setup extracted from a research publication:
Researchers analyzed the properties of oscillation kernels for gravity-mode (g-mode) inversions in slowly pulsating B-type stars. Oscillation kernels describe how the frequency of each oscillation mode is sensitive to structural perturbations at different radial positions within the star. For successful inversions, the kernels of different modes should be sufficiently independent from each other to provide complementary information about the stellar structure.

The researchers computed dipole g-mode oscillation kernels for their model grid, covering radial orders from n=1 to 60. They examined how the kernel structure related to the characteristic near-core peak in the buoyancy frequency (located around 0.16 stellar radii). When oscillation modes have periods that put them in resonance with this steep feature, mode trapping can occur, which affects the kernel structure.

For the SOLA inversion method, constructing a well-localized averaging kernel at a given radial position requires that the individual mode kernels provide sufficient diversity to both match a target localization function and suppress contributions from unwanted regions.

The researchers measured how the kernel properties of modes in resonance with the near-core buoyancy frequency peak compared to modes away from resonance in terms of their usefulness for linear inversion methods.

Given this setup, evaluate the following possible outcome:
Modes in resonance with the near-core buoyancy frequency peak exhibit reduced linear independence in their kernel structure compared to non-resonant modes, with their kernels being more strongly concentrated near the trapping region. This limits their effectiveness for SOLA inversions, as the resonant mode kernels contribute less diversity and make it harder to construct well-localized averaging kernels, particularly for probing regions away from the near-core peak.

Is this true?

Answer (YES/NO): NO